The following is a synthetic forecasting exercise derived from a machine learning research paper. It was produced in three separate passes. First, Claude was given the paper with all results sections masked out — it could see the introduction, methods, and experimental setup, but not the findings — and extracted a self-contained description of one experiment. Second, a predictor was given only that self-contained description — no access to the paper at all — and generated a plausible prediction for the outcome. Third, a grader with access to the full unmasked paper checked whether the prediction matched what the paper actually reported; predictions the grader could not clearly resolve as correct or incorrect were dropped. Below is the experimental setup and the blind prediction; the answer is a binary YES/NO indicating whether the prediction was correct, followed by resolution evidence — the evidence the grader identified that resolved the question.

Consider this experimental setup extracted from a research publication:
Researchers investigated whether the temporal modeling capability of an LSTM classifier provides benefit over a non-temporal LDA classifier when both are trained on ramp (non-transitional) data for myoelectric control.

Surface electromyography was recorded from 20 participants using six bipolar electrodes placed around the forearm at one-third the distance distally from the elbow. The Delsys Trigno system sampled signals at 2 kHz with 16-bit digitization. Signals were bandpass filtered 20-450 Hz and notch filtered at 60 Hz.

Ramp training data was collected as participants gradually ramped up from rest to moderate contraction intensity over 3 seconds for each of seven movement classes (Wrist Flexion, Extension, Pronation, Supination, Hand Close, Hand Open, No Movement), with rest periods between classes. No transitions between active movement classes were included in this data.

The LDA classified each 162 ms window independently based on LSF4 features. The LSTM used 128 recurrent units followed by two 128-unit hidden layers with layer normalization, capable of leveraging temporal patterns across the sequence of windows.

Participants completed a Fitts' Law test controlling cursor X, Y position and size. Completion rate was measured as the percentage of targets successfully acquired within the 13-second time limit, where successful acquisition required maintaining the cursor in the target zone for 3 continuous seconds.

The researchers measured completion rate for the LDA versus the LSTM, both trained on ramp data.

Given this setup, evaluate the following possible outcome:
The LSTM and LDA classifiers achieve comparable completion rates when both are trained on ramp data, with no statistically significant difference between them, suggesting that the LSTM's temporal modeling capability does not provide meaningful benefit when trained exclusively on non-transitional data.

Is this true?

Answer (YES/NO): YES